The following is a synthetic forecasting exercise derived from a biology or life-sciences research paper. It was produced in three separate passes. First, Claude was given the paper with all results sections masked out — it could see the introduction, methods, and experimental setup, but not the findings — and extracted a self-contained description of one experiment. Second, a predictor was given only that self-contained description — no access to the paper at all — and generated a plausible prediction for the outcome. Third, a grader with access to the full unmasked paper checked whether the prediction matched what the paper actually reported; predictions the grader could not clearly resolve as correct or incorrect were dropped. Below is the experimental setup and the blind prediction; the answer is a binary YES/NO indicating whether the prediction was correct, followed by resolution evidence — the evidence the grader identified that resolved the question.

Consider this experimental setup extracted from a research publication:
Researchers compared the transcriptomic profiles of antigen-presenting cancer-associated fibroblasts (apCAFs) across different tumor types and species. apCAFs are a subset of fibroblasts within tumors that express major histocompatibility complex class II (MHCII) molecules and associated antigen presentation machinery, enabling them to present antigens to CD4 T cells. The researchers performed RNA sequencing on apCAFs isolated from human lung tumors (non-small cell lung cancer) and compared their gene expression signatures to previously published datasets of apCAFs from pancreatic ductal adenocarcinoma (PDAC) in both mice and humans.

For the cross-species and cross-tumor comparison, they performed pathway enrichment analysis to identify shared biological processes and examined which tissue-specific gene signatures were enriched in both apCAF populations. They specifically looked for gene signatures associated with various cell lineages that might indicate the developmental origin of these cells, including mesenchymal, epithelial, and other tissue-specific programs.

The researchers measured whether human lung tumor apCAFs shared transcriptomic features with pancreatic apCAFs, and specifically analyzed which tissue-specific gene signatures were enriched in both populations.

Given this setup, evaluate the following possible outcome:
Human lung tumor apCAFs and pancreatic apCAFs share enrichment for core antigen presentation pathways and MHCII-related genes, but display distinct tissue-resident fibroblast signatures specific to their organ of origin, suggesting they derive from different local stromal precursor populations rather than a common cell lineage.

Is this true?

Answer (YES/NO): NO